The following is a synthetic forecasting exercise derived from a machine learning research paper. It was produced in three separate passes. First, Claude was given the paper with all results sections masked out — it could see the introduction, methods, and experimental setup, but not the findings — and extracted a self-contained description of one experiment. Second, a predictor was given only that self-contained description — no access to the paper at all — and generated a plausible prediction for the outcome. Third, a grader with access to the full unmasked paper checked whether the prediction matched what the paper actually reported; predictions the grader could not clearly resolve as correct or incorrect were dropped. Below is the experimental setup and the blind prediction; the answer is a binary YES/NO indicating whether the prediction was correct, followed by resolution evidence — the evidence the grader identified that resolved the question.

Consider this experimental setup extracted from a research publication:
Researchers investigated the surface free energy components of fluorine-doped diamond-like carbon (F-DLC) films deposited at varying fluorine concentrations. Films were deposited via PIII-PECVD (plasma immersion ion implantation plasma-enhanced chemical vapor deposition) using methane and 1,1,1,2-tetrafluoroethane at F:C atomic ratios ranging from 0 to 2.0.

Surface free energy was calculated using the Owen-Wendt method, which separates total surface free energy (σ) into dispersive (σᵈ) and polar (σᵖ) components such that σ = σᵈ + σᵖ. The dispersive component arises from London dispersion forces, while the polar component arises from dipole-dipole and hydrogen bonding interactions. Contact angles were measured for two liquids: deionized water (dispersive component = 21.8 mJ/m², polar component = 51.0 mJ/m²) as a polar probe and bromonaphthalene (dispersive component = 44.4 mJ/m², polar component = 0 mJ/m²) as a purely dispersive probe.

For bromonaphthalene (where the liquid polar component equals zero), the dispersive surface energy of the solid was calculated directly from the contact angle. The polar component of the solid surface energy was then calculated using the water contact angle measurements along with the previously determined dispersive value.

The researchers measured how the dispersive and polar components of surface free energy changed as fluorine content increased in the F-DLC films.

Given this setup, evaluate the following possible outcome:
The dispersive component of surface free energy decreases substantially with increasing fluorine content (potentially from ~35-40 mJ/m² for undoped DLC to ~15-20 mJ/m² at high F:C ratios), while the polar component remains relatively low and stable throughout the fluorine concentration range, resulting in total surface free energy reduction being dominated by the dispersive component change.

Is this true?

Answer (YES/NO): NO